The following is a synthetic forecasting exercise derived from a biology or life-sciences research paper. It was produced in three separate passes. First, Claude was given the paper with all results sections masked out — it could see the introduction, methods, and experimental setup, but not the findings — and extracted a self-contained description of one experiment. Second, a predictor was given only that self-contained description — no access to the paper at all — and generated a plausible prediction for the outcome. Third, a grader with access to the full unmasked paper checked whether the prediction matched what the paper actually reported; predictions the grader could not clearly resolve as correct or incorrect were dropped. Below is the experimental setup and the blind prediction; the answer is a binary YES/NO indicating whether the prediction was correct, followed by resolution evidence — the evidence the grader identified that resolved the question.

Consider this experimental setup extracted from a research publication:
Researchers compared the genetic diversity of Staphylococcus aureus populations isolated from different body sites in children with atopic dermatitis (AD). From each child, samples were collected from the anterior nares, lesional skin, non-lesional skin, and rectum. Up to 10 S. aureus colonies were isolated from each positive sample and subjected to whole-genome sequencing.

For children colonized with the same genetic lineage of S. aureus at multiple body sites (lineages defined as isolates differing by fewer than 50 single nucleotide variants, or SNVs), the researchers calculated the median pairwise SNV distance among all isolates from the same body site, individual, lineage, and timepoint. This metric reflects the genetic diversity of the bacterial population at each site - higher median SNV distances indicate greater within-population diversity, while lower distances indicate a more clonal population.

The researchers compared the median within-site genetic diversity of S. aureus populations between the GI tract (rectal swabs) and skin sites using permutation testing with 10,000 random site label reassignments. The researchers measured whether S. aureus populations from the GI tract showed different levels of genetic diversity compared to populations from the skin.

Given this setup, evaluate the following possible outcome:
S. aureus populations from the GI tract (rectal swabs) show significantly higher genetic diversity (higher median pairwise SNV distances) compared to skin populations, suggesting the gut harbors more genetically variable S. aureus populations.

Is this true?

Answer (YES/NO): YES